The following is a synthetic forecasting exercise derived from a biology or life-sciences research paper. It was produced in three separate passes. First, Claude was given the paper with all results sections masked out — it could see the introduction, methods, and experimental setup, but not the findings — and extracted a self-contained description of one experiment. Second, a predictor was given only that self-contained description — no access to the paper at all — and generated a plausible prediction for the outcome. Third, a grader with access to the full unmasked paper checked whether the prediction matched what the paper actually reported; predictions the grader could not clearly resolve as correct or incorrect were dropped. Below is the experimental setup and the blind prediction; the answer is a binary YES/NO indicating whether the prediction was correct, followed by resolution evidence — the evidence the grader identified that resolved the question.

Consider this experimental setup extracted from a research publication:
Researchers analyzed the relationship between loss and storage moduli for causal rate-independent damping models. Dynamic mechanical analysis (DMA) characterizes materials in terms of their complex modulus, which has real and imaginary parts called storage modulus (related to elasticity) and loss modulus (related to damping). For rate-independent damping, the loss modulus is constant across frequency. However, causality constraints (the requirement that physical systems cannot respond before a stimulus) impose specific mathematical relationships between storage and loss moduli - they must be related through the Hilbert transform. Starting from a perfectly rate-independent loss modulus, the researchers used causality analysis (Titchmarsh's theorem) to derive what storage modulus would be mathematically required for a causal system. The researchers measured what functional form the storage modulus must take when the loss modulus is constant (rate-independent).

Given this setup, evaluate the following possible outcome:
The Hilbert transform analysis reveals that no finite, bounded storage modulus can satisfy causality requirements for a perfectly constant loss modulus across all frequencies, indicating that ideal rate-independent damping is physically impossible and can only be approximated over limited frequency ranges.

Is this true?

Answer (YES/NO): YES